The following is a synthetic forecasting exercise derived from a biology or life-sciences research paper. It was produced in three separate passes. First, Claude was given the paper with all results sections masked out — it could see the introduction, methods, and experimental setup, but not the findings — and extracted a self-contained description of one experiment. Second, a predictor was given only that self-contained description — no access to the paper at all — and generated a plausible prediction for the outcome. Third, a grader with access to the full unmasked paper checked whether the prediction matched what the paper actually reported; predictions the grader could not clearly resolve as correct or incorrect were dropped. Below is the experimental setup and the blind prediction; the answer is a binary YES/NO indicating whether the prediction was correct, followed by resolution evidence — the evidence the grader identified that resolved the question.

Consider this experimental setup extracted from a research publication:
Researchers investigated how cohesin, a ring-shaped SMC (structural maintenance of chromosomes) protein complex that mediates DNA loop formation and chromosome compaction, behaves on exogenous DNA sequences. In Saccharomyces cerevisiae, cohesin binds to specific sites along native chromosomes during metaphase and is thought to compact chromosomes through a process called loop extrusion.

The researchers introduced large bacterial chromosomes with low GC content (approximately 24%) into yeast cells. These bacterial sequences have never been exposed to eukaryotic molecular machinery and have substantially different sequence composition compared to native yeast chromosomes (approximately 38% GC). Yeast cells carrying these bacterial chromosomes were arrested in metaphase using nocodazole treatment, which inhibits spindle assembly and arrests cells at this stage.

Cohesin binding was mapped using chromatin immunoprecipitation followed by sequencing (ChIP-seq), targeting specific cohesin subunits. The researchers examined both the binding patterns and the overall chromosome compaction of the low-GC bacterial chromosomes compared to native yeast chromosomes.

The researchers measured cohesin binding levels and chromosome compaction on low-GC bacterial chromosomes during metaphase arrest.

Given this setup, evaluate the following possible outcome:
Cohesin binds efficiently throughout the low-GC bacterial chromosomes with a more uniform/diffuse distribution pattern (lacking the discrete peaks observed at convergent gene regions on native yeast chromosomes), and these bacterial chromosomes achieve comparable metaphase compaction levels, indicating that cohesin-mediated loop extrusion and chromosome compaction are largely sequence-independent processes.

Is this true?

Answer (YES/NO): YES